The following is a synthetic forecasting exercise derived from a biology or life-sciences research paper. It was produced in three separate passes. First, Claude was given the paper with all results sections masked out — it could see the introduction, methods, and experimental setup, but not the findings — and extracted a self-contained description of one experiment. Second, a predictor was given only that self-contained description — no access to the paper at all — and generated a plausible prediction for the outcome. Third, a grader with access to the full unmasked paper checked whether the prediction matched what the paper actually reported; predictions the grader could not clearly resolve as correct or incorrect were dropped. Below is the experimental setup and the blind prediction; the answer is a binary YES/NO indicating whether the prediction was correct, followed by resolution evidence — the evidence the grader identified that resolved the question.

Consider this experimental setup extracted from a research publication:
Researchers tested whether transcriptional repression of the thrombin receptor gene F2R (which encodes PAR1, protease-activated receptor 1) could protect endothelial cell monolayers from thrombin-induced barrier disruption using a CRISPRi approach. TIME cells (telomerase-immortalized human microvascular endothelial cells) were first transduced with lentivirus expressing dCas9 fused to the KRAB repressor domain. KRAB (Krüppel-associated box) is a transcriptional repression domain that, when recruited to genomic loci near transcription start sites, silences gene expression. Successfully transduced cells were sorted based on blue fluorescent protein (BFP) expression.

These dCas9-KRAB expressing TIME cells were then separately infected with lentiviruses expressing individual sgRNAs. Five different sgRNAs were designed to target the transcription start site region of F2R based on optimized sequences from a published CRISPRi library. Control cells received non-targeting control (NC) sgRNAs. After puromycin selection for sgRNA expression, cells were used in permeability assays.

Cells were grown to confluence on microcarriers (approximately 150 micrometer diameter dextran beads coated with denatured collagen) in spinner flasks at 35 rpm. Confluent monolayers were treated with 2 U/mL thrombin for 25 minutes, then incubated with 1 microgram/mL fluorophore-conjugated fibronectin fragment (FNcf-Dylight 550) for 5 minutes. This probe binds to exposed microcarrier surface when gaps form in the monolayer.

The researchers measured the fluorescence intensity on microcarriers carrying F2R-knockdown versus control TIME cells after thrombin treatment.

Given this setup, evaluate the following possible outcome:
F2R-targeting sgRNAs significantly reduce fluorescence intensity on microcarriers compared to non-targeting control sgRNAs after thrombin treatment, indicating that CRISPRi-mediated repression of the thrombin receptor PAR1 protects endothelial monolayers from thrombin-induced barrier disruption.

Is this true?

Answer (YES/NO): YES